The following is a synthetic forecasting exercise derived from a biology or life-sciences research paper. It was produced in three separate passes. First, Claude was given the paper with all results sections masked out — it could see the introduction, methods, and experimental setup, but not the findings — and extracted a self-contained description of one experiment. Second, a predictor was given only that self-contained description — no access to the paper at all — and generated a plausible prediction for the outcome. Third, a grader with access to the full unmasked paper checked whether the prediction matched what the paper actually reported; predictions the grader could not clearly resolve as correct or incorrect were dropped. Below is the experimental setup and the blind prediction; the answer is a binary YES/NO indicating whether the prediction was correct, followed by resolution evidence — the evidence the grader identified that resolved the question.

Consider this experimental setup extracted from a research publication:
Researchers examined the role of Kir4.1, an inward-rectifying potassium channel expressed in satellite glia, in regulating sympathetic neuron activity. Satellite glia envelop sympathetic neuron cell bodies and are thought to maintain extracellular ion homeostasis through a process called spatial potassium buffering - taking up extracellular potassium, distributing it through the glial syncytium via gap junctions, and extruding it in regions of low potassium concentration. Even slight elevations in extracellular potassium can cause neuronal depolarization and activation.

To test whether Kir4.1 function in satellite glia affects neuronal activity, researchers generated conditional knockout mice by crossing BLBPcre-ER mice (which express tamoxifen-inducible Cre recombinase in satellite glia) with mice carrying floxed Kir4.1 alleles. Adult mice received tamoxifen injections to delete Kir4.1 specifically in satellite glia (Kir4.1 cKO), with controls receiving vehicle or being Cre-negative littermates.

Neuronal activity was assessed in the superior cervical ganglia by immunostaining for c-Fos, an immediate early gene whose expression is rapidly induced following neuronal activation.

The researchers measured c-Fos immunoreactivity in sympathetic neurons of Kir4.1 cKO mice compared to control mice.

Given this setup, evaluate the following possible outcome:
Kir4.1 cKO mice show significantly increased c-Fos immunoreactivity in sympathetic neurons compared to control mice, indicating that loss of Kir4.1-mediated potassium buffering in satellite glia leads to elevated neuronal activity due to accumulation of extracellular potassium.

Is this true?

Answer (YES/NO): YES